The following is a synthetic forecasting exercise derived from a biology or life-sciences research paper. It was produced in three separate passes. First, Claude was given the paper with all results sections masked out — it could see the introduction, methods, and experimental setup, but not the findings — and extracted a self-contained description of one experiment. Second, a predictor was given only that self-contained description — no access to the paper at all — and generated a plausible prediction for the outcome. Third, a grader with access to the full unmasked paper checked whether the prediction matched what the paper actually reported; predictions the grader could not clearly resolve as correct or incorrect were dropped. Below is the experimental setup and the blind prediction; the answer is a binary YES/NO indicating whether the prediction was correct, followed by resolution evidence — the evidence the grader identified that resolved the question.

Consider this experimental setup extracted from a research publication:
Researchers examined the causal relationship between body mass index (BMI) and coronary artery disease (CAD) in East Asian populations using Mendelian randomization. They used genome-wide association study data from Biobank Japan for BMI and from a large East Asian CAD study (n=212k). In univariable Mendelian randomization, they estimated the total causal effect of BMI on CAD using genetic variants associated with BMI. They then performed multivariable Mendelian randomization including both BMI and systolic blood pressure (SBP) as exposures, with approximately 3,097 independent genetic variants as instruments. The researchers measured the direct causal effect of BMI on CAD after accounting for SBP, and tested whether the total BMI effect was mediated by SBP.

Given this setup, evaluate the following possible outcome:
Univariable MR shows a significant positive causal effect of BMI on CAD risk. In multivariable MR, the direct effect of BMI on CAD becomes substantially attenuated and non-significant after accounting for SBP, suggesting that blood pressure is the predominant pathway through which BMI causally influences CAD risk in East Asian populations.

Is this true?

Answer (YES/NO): YES